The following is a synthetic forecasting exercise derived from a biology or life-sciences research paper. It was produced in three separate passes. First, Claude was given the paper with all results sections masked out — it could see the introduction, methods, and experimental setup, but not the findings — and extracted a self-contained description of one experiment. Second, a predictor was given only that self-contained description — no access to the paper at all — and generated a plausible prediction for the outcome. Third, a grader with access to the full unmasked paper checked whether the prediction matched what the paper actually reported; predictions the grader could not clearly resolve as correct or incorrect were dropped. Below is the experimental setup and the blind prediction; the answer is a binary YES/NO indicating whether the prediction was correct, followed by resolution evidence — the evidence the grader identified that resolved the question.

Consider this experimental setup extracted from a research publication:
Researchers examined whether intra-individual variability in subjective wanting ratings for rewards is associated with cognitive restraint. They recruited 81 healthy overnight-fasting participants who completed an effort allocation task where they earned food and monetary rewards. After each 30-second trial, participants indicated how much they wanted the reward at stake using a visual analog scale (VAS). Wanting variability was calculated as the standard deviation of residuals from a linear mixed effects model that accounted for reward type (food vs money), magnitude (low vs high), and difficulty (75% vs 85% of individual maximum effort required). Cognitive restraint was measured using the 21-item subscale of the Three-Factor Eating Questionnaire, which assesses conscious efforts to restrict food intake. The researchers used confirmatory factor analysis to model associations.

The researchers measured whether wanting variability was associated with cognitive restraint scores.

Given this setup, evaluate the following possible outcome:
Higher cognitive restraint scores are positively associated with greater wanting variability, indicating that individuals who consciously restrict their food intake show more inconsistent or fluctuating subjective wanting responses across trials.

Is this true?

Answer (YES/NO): NO